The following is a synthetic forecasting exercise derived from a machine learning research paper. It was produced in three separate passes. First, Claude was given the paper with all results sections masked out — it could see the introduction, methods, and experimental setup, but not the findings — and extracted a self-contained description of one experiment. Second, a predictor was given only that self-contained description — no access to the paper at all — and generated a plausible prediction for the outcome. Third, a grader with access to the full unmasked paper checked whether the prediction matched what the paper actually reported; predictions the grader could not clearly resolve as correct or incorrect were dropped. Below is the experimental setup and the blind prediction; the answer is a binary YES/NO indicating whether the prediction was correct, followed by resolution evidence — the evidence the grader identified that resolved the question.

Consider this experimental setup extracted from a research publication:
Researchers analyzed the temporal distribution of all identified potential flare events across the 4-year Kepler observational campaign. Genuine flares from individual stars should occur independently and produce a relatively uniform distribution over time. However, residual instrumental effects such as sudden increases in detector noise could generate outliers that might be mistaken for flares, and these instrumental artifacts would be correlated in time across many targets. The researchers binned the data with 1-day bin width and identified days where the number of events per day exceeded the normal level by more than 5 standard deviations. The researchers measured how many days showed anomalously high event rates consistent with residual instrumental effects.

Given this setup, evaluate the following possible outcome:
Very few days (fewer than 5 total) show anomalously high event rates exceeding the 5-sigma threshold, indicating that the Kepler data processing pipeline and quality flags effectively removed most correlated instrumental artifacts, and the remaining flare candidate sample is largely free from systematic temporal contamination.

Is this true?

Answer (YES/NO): NO